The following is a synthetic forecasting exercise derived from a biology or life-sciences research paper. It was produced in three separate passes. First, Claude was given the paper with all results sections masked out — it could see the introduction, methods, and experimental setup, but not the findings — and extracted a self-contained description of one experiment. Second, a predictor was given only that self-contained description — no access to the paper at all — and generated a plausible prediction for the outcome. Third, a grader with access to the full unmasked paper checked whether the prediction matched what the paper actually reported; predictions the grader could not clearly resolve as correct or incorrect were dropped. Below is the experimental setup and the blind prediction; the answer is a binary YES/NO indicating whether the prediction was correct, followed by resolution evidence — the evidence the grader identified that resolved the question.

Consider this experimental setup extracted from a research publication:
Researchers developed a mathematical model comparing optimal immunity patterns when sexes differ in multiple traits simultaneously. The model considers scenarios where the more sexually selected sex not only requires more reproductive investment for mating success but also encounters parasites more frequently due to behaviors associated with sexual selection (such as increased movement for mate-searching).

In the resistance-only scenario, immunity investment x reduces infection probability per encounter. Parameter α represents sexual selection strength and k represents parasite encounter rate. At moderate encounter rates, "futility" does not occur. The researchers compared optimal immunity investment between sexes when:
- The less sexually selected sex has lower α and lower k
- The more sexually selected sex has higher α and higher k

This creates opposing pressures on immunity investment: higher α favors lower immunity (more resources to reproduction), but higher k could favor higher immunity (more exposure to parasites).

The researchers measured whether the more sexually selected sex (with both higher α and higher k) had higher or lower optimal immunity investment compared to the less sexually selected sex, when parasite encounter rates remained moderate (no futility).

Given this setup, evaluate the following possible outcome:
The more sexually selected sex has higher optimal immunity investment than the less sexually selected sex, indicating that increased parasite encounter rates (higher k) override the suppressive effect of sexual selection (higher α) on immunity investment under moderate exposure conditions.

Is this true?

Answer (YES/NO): NO